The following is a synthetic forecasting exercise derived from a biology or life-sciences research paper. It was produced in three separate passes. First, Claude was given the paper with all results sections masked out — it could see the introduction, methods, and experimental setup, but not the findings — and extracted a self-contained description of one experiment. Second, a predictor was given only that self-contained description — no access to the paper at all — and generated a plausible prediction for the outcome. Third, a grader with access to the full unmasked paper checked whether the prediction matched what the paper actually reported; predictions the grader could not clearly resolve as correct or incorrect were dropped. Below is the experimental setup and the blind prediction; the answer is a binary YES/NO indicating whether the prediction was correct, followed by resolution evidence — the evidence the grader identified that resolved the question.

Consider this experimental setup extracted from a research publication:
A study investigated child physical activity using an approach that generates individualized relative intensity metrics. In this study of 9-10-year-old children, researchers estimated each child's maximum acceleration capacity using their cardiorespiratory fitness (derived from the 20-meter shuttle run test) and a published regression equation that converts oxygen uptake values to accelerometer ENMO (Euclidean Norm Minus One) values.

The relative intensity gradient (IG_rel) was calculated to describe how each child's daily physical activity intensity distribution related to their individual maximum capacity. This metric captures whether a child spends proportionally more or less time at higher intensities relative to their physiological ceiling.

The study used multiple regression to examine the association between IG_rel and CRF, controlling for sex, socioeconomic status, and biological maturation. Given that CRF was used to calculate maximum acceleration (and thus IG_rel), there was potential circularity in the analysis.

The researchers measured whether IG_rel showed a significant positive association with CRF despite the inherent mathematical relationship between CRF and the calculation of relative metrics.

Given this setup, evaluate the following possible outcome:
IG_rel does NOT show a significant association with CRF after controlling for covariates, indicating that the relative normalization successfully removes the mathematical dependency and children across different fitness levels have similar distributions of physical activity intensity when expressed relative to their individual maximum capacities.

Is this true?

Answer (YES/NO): YES